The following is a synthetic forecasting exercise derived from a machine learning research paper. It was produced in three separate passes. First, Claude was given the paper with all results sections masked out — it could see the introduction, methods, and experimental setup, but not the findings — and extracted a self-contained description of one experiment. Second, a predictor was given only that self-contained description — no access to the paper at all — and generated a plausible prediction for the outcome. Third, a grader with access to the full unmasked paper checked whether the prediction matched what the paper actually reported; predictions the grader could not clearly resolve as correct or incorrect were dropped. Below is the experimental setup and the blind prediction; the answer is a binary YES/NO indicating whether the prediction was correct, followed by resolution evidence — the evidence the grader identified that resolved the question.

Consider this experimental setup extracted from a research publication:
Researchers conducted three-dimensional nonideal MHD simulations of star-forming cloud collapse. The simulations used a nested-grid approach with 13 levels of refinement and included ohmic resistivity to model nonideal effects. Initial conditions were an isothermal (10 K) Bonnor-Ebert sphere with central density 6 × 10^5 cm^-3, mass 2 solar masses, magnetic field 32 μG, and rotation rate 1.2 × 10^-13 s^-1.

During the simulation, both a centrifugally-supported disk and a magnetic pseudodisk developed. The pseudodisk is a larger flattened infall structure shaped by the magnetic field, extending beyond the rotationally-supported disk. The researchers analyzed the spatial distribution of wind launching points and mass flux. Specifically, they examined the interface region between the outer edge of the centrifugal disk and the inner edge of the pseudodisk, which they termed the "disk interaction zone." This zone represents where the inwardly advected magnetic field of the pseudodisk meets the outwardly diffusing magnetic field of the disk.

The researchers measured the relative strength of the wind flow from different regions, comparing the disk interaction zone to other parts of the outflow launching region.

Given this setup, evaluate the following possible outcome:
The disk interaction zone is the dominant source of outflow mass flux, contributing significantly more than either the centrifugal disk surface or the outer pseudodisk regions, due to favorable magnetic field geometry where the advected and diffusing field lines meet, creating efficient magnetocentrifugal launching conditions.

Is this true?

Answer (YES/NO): NO